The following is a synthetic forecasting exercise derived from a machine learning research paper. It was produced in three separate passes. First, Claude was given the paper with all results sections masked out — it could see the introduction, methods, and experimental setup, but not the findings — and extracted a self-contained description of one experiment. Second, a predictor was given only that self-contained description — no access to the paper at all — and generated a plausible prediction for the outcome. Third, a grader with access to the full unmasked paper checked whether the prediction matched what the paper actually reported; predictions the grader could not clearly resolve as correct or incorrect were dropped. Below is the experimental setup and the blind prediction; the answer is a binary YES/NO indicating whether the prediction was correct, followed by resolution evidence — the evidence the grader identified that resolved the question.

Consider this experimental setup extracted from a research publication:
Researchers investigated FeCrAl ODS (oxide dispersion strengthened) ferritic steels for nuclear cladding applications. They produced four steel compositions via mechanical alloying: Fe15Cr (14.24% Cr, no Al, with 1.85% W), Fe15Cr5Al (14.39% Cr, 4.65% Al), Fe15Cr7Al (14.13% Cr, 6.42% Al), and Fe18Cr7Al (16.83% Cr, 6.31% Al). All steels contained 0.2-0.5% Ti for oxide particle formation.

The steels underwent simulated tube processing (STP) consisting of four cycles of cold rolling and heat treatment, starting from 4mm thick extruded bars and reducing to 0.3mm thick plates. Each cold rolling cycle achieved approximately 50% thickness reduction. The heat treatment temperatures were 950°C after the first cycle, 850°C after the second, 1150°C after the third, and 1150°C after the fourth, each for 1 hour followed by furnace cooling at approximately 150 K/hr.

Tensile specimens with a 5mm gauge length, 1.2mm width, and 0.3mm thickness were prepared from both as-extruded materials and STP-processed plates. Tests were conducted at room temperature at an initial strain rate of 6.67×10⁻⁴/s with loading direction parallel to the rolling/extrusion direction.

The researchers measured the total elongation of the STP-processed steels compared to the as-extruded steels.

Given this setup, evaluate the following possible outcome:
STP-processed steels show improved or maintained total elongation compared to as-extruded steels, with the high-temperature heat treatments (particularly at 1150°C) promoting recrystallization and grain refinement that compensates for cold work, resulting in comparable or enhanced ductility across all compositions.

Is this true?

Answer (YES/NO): NO